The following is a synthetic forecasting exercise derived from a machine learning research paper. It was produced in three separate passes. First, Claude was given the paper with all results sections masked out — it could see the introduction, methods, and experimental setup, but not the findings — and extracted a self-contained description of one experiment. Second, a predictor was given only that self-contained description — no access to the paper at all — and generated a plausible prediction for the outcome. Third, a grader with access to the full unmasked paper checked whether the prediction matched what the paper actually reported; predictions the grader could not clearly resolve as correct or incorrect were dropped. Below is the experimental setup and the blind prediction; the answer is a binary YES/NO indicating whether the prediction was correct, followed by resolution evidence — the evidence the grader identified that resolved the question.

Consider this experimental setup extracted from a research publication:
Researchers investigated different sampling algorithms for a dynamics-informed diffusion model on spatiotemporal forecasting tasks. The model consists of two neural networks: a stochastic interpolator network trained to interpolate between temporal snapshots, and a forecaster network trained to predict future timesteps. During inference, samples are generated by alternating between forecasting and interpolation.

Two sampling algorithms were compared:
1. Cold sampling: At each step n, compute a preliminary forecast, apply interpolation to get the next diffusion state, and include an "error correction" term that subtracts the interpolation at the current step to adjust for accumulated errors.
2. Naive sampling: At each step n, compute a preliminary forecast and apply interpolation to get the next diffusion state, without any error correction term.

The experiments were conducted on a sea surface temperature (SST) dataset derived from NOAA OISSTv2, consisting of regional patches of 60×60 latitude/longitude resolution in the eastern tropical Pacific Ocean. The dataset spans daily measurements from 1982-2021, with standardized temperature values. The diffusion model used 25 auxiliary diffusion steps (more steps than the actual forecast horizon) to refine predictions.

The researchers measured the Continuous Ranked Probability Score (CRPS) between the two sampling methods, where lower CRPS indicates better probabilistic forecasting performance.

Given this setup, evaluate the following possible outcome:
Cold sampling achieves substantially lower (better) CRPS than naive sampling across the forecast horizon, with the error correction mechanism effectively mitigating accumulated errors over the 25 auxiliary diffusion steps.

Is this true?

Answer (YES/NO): YES